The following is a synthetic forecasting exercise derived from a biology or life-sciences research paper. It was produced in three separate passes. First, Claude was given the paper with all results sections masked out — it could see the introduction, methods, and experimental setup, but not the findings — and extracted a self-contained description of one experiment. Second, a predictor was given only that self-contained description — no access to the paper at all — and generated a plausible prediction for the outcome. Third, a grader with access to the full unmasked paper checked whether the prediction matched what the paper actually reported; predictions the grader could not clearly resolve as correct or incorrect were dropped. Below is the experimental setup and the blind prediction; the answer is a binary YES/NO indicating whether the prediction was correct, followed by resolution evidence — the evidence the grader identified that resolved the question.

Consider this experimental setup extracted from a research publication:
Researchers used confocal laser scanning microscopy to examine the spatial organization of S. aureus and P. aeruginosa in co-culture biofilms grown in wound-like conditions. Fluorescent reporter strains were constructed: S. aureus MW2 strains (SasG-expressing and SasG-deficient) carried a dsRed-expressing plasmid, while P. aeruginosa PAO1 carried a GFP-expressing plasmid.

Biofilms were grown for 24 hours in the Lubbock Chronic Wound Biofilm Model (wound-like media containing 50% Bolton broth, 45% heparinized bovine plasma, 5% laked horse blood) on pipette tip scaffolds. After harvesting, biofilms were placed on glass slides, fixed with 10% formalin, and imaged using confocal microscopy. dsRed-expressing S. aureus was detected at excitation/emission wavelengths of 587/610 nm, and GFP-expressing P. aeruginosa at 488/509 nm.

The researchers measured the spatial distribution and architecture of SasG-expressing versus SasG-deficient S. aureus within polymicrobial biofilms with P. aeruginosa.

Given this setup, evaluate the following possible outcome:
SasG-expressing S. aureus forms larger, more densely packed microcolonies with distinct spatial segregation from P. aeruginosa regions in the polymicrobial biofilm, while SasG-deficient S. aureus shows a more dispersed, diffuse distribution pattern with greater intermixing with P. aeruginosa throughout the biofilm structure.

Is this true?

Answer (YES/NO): NO